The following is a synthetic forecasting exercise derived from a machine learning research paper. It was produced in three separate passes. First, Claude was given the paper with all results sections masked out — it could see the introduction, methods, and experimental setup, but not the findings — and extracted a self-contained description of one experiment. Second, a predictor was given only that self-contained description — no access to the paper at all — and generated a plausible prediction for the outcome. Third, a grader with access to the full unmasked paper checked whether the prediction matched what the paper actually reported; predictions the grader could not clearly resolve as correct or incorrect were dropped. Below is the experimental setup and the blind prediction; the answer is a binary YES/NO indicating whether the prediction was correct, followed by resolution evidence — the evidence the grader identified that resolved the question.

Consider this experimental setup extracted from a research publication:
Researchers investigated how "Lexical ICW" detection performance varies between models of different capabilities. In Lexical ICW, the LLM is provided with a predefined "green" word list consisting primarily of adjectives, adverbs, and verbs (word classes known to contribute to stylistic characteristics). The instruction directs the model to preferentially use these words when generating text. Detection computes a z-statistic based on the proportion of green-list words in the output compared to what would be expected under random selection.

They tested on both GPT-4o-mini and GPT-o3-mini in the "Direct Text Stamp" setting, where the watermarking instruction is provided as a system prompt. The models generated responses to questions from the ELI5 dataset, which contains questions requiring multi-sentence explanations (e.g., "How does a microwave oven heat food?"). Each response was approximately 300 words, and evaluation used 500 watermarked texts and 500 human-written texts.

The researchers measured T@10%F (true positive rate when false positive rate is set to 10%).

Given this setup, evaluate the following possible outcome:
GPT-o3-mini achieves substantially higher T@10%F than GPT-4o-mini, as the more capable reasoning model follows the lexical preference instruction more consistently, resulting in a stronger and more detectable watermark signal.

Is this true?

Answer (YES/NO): YES